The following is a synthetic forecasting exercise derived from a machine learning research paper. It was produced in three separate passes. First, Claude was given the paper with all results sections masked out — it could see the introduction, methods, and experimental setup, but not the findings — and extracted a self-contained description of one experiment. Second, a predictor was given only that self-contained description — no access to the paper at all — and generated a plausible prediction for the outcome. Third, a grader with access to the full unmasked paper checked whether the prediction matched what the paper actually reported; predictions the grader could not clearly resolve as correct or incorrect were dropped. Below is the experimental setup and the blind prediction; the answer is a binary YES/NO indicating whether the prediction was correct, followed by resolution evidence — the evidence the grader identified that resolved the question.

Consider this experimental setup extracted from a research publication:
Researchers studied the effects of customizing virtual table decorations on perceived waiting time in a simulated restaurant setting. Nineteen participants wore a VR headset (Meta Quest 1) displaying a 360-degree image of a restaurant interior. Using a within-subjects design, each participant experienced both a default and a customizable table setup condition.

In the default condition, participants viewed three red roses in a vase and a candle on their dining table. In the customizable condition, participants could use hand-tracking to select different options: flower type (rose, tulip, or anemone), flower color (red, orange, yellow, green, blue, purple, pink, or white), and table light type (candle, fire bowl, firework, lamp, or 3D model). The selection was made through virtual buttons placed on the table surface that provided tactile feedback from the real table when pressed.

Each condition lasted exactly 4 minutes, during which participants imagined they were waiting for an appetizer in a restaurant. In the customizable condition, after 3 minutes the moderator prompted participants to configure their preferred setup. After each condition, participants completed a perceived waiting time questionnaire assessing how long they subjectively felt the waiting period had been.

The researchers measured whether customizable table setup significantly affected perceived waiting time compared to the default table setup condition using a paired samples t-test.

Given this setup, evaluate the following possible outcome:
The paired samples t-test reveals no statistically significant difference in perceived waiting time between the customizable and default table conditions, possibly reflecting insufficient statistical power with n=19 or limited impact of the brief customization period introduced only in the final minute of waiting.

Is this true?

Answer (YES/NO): NO